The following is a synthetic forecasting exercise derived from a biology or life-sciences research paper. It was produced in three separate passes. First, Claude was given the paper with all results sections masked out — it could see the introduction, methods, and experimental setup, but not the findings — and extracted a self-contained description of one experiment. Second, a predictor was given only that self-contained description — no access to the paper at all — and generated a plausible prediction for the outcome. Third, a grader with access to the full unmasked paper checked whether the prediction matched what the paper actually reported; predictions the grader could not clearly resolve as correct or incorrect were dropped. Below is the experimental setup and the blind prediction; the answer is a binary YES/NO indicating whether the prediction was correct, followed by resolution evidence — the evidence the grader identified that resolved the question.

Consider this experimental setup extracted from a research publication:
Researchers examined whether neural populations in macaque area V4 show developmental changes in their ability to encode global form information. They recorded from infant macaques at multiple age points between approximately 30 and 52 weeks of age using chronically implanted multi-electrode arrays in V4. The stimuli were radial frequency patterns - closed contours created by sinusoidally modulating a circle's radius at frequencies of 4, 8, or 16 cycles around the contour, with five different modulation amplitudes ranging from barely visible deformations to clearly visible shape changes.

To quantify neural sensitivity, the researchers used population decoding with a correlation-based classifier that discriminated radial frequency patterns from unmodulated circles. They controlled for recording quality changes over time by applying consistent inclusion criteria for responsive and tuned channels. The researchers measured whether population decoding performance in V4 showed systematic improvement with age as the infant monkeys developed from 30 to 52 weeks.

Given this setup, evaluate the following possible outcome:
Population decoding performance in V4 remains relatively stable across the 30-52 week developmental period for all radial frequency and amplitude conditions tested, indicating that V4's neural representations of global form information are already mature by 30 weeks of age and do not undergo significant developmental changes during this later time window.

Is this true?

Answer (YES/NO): YES